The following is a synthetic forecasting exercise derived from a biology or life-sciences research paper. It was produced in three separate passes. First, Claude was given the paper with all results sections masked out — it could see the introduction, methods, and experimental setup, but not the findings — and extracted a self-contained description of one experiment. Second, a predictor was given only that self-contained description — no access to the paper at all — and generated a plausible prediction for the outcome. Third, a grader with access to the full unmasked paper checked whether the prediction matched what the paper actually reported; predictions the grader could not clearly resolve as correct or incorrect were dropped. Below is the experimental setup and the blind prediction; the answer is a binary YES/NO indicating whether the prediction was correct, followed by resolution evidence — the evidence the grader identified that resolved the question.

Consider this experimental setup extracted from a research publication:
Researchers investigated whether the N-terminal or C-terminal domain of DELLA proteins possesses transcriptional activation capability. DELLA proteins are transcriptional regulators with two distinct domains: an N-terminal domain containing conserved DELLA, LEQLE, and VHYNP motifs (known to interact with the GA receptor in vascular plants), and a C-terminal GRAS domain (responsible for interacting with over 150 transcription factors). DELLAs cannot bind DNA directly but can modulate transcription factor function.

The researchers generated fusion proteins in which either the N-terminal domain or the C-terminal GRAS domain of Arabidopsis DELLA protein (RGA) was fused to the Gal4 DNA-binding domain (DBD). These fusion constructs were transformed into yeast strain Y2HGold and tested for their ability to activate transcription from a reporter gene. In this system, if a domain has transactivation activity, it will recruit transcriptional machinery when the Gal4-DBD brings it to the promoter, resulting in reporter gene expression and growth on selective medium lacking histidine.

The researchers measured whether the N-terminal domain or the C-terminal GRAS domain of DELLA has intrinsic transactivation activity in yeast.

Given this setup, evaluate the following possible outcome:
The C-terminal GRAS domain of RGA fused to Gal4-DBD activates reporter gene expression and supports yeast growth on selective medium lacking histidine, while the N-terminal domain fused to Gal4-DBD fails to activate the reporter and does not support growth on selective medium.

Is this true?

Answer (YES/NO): NO